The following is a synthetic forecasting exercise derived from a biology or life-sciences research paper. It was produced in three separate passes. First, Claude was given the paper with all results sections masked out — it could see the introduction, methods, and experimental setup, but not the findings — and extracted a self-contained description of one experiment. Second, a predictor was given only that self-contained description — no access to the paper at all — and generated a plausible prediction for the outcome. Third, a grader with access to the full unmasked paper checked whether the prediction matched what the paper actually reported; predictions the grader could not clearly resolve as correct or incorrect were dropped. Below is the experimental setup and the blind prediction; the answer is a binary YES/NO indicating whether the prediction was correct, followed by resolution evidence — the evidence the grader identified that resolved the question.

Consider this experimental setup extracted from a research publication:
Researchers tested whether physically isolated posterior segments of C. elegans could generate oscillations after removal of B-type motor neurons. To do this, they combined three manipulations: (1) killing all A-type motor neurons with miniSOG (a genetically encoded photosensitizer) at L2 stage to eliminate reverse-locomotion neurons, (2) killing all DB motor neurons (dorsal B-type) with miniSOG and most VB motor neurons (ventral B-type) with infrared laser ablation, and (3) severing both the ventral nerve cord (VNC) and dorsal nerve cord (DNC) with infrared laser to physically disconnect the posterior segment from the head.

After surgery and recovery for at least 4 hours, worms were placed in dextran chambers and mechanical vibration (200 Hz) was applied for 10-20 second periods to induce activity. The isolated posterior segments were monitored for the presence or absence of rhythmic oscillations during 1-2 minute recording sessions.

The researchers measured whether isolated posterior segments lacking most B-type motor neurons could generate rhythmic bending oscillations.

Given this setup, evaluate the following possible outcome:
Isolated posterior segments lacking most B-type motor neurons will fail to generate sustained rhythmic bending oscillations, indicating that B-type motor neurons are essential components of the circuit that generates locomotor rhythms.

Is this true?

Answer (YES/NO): YES